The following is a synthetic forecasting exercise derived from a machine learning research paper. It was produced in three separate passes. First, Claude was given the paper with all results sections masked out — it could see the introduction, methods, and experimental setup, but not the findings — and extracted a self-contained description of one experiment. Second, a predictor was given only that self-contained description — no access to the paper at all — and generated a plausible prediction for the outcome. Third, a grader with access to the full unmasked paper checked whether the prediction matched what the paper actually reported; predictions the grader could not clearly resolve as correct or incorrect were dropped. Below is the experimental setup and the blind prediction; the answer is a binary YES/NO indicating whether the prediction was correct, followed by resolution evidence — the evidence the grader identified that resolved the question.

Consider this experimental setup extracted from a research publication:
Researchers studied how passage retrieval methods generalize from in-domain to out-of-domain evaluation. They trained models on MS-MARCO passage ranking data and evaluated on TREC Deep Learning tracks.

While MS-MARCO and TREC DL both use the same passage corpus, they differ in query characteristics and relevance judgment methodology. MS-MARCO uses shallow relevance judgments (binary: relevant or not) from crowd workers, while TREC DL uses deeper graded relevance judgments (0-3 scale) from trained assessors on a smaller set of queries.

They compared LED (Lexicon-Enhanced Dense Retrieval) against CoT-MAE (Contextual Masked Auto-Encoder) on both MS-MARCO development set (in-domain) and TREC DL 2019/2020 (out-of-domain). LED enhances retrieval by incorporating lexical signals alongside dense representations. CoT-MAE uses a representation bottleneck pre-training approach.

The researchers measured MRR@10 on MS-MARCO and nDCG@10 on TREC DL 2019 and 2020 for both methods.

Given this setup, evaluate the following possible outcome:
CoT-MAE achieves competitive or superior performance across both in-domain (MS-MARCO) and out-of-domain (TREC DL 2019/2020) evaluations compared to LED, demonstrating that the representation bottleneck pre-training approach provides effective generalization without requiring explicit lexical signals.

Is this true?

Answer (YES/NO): YES